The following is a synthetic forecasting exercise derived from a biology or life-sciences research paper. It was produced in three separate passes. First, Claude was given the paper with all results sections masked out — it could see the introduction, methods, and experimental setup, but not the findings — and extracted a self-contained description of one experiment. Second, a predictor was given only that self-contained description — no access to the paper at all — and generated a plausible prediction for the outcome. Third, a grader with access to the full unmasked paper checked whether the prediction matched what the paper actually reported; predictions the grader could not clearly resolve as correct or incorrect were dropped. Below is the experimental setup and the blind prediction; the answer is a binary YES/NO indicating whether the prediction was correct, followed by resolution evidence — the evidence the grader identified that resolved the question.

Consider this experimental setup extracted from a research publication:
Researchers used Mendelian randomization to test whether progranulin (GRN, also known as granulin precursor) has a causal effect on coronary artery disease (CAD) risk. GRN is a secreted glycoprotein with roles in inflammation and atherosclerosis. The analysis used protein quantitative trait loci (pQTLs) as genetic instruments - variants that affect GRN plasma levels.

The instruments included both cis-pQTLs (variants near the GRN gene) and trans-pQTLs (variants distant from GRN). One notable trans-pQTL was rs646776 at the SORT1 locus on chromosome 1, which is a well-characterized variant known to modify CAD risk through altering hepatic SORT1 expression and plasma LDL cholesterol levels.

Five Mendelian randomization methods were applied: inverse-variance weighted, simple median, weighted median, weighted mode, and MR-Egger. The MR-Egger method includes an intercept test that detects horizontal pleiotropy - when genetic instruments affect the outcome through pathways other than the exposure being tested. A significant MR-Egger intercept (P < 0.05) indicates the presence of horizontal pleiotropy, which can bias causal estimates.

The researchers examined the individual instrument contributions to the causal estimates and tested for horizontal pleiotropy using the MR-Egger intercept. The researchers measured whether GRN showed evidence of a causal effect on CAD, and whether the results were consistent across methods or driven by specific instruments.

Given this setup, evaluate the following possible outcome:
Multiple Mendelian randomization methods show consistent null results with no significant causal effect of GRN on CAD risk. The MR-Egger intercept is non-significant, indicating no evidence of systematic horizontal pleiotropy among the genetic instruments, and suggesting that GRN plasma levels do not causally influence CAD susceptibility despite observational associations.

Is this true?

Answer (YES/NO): NO